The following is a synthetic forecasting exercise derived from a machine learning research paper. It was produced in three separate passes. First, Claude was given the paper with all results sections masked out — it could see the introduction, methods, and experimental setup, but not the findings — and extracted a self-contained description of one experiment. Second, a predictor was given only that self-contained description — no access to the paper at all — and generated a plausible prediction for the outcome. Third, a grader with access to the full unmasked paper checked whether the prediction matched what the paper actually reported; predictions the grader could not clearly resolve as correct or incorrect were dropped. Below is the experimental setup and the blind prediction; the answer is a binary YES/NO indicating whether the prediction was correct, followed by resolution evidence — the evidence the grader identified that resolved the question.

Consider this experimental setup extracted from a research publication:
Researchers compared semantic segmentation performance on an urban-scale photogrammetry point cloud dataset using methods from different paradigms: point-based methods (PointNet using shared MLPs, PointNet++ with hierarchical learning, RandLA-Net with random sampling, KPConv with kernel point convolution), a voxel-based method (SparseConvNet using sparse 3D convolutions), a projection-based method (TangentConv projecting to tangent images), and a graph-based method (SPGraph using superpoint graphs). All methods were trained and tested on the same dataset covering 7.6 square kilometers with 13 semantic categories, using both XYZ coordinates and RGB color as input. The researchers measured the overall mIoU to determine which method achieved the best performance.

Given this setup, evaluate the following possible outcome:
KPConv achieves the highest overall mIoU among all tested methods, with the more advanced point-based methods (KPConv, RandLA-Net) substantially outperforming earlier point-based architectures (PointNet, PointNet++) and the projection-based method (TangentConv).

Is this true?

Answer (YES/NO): YES